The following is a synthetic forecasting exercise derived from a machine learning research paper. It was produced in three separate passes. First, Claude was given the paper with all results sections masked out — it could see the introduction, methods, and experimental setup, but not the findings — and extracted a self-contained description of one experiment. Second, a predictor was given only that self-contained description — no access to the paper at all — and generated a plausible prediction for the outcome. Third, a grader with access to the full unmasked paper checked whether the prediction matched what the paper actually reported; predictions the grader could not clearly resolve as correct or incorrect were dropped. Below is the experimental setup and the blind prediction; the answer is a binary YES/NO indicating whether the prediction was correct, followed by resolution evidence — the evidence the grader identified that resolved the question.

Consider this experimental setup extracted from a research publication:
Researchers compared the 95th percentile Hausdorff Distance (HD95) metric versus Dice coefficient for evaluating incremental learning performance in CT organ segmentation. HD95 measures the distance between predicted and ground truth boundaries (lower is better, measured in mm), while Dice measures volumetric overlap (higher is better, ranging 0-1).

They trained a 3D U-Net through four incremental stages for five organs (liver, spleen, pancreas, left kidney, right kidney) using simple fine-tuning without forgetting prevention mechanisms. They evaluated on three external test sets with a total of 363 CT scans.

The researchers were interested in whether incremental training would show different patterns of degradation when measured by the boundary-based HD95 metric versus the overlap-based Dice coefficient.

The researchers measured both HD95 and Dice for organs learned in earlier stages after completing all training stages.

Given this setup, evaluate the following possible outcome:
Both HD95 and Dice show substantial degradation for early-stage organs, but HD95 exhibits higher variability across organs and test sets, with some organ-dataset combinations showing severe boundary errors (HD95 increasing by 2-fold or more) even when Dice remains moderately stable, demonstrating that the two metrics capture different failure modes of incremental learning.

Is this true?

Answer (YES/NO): NO